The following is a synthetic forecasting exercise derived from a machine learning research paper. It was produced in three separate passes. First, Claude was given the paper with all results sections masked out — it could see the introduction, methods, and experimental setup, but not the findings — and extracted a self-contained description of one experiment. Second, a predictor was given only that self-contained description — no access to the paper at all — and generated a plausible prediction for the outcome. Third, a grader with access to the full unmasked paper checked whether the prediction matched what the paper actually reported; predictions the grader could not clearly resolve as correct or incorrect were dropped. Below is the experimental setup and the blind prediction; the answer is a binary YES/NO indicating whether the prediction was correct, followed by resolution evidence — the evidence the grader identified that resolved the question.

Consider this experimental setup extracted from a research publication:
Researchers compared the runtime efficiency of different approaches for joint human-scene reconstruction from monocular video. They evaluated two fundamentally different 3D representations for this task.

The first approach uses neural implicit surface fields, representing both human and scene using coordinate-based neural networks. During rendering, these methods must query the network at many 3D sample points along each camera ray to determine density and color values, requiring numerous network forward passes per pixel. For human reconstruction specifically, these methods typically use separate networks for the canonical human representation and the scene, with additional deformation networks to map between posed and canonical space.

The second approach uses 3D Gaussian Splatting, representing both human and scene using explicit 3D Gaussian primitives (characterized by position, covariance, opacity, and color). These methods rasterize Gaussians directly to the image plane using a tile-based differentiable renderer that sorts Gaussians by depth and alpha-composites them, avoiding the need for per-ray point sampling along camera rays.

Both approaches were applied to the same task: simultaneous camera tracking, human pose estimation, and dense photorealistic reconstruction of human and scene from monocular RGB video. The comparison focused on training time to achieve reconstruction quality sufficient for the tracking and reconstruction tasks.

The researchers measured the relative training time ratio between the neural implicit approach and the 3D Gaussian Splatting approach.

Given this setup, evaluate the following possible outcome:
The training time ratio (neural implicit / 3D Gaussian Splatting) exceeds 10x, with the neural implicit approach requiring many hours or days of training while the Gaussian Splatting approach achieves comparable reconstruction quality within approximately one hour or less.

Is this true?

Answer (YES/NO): YES